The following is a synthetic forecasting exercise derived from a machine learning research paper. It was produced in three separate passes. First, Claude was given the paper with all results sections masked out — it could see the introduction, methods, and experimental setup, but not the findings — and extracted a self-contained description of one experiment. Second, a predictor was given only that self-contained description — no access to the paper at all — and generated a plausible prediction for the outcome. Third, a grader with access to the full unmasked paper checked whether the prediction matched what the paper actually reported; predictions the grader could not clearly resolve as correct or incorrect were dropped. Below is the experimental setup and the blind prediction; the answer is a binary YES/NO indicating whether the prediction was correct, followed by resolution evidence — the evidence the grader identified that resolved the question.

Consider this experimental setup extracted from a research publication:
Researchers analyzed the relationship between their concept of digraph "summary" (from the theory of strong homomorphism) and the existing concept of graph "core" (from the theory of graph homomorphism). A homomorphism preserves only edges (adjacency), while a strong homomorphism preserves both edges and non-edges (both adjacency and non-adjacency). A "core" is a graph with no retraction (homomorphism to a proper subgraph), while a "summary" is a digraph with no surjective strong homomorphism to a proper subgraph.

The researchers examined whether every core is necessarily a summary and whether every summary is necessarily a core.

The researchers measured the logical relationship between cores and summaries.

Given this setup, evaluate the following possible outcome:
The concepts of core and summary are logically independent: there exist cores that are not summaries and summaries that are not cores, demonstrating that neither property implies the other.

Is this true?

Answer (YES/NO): NO